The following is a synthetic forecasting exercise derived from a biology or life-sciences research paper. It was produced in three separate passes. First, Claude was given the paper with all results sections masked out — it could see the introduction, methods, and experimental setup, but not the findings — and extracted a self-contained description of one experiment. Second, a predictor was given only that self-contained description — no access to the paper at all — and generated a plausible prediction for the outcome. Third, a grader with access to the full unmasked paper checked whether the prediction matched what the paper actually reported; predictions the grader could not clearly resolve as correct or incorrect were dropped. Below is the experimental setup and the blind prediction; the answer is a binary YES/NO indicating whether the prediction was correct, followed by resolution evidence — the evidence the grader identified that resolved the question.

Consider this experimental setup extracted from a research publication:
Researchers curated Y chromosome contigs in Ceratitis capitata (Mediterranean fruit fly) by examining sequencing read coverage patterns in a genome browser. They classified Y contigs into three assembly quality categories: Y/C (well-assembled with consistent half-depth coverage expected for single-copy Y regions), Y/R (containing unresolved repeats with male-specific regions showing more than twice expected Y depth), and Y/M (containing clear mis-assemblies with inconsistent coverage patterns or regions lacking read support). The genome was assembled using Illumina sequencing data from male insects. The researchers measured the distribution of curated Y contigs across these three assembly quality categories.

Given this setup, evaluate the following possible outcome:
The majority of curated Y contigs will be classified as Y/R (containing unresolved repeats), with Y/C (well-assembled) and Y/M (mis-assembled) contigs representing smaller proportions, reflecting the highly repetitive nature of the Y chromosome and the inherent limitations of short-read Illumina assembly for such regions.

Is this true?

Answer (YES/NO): NO